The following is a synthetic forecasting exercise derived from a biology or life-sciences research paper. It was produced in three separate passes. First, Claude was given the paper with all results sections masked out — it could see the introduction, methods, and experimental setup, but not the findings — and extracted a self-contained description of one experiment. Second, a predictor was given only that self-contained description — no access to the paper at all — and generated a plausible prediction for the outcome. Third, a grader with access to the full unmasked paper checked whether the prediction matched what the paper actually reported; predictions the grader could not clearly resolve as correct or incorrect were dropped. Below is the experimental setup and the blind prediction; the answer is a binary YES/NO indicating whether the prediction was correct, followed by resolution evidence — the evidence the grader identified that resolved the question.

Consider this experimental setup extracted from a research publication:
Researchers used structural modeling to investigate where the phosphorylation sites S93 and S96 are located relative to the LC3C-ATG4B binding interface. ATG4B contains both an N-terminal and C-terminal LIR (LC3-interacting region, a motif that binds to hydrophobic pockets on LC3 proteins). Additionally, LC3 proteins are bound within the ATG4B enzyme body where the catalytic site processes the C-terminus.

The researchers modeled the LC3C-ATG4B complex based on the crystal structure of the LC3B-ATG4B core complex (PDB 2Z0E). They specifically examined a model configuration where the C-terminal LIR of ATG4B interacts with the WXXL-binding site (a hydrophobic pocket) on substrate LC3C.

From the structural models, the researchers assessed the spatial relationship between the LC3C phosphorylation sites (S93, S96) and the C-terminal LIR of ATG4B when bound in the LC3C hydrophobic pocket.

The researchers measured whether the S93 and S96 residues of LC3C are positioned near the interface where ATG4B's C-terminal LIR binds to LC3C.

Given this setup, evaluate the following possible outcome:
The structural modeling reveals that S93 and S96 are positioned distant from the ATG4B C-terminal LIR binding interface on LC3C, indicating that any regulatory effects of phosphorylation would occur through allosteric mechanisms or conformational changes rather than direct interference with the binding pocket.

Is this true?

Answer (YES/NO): YES